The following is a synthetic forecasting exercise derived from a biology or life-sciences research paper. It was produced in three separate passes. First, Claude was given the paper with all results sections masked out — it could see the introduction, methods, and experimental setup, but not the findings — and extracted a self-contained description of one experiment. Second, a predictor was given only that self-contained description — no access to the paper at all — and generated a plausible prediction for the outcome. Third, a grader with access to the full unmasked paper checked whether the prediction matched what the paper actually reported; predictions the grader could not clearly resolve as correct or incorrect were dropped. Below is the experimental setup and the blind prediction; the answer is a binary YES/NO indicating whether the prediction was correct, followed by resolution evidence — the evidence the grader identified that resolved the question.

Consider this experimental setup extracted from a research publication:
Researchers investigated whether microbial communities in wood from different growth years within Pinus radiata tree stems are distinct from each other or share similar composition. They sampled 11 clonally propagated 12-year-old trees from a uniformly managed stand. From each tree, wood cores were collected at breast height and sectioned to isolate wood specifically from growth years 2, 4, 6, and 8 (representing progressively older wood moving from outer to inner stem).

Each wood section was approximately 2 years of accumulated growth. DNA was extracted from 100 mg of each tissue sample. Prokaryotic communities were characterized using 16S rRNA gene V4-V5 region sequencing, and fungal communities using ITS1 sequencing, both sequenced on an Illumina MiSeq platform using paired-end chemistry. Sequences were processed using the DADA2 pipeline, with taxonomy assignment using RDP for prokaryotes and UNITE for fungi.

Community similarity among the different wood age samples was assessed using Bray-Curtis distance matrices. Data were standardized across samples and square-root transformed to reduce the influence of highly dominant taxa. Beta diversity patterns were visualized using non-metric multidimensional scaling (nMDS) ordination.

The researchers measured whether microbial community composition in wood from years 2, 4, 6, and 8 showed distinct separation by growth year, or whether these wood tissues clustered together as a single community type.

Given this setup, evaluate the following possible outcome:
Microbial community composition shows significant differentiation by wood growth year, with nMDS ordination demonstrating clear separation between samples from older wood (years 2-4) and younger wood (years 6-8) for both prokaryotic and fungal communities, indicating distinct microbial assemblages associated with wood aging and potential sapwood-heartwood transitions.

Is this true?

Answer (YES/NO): NO